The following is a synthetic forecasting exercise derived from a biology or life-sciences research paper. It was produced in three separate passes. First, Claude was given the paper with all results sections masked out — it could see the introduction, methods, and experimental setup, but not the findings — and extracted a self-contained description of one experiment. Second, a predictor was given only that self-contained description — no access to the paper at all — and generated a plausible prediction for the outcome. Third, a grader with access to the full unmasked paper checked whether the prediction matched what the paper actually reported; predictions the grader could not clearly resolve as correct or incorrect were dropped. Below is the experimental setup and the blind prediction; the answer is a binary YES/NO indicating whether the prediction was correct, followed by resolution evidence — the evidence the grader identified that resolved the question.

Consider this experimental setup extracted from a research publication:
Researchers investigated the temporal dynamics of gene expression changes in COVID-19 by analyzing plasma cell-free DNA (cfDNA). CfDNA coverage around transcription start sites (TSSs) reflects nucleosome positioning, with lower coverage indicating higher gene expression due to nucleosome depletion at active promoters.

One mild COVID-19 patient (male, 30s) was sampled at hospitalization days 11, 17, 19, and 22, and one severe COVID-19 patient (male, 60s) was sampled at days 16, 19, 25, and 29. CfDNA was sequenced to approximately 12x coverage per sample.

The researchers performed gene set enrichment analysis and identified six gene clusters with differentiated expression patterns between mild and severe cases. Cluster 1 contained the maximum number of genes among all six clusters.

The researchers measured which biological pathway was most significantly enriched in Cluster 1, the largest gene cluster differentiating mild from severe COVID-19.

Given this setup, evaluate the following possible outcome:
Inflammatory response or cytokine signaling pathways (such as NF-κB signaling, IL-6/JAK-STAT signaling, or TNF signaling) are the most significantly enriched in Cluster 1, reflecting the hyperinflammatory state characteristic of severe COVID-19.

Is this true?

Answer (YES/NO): NO